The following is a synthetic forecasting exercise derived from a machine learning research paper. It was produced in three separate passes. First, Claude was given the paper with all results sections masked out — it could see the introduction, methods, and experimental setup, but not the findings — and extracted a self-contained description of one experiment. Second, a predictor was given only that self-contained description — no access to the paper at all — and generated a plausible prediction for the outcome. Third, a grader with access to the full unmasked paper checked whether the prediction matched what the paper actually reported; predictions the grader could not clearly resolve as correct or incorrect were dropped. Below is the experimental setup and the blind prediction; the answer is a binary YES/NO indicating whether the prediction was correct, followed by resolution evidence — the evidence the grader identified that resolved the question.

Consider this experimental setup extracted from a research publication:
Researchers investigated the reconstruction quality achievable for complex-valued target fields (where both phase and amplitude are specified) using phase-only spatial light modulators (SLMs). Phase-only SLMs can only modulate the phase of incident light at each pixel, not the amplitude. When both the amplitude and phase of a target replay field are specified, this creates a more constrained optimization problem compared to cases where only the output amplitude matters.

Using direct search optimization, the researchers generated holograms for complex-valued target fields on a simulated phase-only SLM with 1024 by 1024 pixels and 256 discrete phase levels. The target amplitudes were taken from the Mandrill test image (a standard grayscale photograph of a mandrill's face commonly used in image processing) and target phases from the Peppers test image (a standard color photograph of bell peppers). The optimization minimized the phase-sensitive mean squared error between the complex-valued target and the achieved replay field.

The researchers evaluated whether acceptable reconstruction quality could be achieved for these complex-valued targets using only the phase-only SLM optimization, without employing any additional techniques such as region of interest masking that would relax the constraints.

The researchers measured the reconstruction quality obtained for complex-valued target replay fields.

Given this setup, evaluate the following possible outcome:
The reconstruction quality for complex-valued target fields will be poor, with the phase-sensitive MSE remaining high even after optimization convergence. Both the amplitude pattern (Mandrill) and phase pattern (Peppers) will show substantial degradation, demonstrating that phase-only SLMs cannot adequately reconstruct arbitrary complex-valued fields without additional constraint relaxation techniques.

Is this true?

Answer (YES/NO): YES